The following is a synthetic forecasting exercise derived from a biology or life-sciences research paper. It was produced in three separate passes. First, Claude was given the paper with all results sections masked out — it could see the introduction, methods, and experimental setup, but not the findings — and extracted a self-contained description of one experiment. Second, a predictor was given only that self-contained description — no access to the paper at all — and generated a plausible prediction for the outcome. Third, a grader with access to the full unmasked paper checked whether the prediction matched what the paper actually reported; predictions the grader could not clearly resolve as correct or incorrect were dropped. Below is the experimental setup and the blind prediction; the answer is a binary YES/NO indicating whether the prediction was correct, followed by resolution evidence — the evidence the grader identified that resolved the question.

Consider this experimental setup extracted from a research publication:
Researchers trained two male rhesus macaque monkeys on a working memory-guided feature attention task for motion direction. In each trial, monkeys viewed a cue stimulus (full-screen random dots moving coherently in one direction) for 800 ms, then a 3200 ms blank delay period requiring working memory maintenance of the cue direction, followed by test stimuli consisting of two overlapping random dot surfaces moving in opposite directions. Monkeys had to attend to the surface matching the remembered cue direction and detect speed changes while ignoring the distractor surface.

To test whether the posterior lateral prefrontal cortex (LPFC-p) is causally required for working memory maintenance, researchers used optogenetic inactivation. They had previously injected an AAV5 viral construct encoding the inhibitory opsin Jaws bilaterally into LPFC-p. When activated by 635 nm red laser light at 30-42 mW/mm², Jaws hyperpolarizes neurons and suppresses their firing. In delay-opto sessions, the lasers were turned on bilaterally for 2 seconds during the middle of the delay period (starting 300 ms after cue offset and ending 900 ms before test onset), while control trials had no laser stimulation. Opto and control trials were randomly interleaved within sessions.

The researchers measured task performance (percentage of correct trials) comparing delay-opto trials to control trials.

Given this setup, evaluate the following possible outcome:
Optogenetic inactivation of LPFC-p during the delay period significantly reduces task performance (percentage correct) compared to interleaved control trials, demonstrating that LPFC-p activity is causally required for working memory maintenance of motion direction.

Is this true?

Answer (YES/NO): NO